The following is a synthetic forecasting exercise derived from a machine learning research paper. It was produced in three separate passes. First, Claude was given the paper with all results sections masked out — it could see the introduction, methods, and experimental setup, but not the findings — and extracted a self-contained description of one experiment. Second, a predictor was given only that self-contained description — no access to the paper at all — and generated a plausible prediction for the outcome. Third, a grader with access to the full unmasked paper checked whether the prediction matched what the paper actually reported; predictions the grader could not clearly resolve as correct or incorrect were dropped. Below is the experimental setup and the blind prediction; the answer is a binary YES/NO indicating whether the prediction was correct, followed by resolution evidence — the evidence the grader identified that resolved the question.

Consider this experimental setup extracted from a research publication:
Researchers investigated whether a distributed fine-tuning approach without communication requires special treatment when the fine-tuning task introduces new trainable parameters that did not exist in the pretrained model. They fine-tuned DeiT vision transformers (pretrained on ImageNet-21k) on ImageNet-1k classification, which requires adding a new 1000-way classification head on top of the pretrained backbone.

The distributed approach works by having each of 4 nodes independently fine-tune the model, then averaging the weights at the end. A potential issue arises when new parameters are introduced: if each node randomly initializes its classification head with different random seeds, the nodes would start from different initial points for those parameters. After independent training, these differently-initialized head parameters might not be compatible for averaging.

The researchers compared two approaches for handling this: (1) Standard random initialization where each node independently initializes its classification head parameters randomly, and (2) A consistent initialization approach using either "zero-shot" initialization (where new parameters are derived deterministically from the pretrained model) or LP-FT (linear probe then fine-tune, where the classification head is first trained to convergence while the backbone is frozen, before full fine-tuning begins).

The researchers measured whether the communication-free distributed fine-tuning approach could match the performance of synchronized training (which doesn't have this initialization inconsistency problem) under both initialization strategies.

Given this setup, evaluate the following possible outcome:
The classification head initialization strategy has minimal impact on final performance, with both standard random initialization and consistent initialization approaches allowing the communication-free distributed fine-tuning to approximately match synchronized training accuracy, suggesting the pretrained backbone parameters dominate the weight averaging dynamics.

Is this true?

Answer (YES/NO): NO